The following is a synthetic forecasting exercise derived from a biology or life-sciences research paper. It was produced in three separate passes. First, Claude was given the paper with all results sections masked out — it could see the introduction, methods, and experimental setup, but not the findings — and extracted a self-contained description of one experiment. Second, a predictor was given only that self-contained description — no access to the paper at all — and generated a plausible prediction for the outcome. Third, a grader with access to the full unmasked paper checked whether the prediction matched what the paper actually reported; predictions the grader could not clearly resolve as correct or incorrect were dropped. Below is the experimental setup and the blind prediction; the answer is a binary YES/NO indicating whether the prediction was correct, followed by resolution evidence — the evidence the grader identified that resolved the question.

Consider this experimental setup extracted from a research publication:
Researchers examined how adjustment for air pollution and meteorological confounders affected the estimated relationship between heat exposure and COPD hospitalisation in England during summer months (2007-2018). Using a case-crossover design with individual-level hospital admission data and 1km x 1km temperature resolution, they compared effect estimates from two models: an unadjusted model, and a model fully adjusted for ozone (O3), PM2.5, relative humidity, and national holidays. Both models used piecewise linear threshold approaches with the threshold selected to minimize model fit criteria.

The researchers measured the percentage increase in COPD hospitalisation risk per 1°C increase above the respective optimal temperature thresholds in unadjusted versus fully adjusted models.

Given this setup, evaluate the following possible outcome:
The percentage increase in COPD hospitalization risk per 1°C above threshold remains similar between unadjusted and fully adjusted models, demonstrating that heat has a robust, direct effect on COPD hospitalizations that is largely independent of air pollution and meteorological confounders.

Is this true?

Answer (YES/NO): NO